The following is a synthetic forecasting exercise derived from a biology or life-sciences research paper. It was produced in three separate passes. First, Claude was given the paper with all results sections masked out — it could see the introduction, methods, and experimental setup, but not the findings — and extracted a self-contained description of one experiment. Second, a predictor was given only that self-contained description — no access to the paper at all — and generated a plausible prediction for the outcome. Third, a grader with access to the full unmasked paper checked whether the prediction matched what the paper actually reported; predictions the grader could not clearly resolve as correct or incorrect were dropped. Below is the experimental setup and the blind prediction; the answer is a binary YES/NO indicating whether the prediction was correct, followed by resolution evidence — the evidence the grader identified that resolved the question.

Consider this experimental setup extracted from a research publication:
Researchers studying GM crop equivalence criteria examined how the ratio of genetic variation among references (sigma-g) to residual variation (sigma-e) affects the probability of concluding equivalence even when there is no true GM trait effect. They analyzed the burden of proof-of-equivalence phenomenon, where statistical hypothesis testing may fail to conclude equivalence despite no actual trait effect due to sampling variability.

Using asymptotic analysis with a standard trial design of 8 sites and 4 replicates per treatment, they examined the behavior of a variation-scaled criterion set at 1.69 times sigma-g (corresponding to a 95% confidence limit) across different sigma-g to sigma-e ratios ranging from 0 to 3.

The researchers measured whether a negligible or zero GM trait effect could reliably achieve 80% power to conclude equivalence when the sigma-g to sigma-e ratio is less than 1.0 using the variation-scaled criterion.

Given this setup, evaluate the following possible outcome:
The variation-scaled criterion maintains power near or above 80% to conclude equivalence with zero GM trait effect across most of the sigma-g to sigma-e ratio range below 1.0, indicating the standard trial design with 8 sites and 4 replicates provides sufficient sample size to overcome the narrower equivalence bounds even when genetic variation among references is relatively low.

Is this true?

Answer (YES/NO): NO